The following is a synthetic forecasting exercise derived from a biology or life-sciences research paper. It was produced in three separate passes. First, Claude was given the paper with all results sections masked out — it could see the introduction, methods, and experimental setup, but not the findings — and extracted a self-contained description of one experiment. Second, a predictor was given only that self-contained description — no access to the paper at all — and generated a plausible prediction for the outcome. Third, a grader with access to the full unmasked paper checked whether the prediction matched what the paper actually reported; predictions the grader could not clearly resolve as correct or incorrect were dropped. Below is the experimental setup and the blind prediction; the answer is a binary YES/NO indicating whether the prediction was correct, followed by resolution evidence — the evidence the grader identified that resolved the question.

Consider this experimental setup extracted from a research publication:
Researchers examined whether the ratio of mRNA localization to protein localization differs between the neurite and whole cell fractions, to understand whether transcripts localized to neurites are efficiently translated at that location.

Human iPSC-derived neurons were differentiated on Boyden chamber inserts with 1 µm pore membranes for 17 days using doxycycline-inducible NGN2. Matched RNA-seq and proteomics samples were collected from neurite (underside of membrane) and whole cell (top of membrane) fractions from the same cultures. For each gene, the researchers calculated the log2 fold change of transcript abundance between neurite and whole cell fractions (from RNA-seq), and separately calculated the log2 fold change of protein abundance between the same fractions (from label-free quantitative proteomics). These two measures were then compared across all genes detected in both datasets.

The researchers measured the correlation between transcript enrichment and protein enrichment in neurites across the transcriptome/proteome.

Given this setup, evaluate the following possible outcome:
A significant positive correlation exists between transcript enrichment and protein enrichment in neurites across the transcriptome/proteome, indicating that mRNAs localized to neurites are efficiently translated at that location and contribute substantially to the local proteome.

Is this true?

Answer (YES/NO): NO